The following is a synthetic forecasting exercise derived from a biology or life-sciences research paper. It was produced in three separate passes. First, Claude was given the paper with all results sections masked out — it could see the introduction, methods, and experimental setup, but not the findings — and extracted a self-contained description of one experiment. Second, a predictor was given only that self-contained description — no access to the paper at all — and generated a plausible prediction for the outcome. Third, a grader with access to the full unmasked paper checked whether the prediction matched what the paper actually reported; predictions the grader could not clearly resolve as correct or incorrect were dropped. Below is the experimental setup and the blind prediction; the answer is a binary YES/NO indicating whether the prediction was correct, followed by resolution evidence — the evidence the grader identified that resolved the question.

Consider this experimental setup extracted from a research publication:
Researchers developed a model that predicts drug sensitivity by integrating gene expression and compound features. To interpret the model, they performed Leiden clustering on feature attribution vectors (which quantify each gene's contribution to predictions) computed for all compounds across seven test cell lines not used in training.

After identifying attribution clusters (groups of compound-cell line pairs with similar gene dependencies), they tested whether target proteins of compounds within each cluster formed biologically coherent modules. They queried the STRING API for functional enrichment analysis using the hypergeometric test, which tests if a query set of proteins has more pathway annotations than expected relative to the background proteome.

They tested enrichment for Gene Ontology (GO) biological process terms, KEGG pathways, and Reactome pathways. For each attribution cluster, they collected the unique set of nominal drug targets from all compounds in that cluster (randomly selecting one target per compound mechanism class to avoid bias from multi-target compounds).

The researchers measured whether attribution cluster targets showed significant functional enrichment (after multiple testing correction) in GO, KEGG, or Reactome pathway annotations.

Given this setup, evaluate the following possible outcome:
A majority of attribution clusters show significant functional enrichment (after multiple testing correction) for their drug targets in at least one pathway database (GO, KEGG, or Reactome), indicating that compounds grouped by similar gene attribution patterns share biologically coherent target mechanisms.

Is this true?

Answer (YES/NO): NO